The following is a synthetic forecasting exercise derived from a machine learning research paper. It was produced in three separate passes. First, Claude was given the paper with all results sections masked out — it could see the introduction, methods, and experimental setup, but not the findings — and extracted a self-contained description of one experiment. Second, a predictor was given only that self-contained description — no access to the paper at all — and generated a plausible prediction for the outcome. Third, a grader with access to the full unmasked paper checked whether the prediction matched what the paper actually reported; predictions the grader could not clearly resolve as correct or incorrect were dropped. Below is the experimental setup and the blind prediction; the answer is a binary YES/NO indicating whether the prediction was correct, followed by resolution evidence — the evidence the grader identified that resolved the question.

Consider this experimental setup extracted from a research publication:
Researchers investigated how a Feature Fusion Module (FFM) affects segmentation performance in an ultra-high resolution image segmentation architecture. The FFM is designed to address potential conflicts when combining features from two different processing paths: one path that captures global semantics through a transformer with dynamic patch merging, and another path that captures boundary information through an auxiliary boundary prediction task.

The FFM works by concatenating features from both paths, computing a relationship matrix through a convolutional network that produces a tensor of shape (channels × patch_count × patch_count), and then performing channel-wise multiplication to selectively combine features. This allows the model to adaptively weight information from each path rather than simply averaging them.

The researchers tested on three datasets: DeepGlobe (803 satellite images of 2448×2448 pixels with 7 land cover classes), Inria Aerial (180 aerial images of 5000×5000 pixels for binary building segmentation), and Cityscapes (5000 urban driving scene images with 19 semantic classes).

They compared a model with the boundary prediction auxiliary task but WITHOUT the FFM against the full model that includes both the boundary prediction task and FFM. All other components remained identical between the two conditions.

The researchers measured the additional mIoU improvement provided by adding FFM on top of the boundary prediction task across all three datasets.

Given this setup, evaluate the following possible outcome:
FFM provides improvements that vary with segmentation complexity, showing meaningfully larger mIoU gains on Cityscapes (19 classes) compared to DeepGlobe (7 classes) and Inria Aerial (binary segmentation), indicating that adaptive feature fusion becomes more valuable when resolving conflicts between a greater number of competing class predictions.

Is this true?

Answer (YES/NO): NO